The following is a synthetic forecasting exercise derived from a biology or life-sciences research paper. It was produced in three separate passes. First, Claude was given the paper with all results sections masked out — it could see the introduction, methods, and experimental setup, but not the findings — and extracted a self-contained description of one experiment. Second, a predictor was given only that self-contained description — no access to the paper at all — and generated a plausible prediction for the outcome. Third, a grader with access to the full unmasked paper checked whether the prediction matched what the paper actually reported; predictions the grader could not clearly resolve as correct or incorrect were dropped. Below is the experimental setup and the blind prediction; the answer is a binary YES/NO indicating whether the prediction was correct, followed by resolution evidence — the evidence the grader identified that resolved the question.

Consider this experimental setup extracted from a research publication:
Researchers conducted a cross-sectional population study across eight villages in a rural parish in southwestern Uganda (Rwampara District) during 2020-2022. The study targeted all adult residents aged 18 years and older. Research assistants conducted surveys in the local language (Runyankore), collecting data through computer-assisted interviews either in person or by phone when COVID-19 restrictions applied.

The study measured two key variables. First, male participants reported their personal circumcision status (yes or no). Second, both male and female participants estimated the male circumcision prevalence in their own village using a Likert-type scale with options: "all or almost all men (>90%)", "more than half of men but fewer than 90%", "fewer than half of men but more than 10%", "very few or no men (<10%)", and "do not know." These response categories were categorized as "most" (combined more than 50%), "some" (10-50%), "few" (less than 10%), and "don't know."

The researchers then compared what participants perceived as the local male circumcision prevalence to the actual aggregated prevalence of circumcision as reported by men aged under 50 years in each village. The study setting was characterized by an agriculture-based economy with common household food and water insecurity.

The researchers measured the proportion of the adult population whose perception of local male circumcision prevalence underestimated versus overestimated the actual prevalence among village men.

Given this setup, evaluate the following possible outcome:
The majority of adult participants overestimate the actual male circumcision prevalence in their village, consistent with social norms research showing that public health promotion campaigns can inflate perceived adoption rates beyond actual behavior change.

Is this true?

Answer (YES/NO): NO